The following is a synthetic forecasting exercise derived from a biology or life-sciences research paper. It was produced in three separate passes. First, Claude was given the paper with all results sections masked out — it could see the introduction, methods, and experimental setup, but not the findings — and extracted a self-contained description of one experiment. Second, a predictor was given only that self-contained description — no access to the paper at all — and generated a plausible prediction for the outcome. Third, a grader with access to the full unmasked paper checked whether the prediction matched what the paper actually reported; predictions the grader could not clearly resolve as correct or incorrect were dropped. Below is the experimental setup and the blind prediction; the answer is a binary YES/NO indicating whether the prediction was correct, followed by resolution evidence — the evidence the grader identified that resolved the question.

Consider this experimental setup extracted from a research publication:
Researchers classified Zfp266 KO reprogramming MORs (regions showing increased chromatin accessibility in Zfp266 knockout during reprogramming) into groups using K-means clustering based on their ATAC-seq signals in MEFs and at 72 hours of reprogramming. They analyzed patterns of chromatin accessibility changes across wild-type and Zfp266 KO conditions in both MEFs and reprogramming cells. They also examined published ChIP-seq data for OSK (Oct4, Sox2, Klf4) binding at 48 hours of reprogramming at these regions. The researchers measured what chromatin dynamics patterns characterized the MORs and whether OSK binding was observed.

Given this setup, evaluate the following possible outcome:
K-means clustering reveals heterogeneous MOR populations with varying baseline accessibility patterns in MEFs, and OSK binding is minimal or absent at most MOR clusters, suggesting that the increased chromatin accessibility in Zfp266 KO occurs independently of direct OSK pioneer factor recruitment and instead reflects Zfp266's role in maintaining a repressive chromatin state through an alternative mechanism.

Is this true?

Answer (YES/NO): NO